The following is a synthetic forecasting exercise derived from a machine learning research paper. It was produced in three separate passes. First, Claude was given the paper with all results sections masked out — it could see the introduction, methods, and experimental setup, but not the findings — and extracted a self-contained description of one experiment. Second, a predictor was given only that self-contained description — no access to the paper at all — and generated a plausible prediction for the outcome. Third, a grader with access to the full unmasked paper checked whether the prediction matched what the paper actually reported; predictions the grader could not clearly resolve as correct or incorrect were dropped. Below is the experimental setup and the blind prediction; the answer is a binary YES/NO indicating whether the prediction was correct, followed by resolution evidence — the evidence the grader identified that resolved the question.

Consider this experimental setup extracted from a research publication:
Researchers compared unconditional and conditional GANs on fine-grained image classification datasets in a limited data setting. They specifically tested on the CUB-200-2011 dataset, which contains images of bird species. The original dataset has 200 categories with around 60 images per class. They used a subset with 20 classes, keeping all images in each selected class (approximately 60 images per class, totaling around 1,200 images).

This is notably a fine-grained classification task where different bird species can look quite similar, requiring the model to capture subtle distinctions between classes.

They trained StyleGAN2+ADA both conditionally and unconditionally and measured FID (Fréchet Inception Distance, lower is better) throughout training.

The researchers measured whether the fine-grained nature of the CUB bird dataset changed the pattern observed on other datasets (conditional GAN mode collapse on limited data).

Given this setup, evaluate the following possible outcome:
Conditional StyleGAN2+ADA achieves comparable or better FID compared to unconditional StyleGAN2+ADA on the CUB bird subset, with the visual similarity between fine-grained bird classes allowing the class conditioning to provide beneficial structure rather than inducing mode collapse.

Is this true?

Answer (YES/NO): NO